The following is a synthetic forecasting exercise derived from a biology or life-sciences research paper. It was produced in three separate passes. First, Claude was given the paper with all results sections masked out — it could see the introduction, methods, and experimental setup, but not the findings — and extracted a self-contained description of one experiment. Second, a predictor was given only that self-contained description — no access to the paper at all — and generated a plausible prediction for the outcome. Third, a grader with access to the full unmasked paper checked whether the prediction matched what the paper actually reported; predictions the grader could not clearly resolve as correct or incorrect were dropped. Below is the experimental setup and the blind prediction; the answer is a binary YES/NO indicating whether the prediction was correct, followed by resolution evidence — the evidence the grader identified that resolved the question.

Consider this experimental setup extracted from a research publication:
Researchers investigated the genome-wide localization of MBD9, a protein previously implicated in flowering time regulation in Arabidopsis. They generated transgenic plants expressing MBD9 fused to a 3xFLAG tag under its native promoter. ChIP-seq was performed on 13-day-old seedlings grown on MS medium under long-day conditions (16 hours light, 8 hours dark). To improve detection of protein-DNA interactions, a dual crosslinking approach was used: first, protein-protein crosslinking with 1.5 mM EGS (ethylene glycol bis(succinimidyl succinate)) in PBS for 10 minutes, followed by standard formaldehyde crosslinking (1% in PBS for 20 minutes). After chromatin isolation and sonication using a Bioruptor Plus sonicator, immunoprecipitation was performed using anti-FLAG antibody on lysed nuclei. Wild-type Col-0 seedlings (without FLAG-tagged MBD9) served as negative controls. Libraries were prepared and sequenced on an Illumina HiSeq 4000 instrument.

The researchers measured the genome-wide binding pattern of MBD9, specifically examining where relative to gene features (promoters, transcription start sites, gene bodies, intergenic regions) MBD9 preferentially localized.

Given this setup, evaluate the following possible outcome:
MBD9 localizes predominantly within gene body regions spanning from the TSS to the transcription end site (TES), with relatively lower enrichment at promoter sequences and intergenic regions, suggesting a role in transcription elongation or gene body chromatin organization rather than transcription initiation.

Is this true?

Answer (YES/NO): NO